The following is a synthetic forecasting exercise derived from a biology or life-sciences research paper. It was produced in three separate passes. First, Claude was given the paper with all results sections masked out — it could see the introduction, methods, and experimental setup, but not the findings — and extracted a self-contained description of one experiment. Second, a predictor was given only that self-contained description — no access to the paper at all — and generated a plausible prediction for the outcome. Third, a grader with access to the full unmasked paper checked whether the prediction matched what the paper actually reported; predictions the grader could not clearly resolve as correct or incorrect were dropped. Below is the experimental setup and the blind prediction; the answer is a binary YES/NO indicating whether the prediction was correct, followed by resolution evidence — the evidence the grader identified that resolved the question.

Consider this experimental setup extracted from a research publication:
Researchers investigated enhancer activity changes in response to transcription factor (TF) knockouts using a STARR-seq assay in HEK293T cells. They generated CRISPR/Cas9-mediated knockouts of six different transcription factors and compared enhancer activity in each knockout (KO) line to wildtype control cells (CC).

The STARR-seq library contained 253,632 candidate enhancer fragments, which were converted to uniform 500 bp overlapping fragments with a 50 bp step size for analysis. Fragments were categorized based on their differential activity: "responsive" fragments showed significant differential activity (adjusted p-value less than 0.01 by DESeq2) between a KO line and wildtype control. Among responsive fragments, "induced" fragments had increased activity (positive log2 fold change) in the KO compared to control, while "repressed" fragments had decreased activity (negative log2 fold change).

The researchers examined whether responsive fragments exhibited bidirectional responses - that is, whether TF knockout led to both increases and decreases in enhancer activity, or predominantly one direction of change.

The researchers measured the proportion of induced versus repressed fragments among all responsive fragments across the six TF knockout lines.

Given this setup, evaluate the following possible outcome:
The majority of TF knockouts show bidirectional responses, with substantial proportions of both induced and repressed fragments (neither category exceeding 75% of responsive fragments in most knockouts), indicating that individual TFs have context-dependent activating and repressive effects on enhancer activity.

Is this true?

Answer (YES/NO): NO